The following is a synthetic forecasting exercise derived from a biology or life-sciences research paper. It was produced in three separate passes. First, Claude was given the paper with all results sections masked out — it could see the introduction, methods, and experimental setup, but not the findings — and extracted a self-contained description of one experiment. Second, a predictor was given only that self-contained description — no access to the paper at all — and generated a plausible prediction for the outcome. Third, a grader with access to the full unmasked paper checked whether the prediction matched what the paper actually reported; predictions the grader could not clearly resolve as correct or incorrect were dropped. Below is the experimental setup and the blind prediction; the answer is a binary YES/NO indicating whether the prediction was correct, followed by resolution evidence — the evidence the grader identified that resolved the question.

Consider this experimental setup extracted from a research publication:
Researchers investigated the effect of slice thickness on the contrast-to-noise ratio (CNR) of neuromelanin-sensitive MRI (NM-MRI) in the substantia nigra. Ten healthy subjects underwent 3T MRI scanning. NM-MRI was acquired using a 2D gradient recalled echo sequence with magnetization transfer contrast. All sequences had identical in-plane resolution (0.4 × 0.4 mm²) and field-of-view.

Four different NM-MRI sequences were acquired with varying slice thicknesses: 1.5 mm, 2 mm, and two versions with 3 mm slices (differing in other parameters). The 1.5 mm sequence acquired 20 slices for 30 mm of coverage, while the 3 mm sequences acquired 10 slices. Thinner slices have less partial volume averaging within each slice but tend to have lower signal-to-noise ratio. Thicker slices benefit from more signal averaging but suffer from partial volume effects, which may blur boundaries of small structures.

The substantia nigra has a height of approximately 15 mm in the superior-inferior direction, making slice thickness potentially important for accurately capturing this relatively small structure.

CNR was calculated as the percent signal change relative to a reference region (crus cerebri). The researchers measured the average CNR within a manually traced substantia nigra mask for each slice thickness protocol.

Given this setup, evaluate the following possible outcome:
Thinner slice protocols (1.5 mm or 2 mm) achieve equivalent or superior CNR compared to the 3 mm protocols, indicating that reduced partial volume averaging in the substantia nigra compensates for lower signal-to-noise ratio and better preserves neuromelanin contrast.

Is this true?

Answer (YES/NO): YES